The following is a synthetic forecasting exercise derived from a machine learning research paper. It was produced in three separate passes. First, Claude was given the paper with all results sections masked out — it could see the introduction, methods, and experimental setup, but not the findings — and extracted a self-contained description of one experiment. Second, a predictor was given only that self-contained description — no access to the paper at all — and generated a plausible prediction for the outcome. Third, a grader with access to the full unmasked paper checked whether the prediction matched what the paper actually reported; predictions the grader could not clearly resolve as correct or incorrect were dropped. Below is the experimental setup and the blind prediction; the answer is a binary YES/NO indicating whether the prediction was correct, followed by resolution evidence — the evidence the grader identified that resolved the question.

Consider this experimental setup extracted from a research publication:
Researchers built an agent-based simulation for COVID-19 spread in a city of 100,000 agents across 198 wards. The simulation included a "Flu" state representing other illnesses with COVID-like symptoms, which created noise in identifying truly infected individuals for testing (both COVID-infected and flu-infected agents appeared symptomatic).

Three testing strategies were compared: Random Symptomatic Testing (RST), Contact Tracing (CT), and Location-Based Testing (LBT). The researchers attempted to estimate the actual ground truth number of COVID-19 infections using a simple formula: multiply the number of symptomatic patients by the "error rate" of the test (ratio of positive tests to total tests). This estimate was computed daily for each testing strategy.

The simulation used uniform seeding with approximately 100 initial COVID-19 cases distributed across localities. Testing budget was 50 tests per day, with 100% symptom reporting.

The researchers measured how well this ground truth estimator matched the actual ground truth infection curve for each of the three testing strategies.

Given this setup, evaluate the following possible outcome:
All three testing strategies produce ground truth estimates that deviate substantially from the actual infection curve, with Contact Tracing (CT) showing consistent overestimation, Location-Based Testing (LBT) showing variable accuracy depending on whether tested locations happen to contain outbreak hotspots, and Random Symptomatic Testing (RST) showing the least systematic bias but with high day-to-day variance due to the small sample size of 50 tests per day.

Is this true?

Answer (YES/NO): NO